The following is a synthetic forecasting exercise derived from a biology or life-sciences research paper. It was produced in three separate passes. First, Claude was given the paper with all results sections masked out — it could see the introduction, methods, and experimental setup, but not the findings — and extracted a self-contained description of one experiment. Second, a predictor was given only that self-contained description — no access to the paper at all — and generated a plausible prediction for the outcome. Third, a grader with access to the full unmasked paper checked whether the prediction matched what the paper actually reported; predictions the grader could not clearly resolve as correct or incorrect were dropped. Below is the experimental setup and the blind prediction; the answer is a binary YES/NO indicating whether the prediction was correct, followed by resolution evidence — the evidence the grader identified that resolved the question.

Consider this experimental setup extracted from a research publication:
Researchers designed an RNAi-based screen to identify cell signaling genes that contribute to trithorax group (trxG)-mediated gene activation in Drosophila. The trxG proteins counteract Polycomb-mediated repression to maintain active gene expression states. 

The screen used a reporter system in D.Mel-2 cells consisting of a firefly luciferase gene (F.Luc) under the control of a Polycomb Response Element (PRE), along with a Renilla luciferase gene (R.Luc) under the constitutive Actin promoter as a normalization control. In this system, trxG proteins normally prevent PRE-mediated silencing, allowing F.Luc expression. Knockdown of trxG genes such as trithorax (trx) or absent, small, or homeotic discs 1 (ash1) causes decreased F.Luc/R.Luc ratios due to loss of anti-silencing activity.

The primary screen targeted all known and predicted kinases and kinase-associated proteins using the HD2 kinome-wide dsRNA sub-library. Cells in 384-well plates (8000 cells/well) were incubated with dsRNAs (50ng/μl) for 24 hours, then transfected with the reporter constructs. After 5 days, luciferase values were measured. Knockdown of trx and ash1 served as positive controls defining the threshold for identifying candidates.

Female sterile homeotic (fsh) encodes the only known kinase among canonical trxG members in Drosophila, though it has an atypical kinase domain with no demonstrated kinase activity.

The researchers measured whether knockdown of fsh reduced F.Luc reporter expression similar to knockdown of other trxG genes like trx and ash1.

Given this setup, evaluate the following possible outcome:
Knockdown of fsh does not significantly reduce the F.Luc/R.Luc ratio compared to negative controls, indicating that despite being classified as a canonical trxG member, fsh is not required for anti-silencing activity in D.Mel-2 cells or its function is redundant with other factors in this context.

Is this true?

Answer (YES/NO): NO